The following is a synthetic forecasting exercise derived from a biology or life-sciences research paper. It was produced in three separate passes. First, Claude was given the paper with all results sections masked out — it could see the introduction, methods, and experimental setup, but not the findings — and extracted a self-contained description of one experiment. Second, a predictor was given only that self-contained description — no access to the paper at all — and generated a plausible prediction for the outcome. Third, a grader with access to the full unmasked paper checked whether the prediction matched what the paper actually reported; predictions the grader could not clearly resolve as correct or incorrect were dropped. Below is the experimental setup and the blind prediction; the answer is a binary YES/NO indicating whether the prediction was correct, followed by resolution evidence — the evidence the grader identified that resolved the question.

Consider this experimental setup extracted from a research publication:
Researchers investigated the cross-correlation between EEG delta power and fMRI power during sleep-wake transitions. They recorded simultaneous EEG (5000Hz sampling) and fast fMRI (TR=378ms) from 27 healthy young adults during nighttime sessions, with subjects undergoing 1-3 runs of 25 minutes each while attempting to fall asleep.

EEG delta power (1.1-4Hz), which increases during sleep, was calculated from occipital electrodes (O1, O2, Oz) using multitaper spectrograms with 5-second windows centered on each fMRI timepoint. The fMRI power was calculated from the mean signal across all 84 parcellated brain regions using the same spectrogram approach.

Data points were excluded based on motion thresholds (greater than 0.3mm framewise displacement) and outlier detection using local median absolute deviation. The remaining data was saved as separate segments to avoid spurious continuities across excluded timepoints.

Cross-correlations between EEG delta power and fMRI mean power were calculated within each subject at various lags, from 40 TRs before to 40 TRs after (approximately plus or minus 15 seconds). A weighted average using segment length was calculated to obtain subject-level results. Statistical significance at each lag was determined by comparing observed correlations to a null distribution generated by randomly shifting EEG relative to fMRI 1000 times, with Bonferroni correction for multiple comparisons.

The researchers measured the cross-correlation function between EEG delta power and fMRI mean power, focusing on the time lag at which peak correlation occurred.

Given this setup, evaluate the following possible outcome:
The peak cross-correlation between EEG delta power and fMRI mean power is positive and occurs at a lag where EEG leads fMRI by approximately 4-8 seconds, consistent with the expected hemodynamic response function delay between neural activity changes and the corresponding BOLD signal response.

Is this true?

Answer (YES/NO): NO